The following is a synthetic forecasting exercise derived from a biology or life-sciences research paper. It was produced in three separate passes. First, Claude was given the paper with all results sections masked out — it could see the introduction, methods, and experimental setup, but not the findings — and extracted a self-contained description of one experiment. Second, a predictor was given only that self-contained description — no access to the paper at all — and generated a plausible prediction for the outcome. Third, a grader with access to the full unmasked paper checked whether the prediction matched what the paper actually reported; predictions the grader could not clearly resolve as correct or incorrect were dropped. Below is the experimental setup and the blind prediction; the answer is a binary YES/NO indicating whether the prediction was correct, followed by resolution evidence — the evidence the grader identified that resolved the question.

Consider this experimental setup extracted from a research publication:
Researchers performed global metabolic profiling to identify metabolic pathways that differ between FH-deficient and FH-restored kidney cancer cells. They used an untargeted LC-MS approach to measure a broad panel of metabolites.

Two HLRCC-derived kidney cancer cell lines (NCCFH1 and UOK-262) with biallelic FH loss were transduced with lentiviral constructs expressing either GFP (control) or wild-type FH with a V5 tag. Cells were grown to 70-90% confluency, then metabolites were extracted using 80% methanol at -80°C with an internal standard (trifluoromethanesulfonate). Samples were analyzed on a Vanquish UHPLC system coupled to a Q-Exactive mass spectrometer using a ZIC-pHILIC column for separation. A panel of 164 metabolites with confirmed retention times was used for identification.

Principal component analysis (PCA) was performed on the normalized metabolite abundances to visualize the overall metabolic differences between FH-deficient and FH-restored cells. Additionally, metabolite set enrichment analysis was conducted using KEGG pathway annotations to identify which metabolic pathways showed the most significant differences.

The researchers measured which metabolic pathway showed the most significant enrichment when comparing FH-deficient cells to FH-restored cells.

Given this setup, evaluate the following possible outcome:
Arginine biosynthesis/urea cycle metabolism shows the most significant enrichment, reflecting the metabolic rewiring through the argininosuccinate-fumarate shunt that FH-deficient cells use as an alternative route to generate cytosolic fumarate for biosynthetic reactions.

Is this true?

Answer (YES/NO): NO